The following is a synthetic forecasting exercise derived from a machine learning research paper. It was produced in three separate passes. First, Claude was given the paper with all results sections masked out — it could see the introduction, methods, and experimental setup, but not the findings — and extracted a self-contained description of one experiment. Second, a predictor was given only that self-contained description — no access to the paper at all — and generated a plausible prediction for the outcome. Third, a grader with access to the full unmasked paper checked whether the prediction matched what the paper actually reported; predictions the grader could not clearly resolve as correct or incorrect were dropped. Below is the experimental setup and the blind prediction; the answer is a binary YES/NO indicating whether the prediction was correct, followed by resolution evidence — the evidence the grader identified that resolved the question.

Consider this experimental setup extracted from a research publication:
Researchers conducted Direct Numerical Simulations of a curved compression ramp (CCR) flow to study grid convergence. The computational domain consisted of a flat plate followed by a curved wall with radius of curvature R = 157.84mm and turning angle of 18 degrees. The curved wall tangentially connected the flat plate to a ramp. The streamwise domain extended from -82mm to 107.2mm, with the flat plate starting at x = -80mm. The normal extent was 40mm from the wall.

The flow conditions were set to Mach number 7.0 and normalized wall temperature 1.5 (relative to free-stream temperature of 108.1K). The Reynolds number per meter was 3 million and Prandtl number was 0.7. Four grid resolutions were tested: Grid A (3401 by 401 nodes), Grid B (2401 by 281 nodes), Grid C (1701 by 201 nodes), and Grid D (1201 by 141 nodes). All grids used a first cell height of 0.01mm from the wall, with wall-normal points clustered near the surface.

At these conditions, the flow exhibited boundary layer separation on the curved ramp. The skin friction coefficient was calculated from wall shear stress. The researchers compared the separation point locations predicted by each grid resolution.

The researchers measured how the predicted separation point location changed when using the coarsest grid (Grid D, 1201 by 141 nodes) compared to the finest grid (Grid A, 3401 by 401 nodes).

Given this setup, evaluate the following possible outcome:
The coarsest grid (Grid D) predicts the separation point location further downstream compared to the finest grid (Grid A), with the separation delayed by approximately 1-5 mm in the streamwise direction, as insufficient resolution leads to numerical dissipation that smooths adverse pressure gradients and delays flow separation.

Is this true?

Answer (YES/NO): YES